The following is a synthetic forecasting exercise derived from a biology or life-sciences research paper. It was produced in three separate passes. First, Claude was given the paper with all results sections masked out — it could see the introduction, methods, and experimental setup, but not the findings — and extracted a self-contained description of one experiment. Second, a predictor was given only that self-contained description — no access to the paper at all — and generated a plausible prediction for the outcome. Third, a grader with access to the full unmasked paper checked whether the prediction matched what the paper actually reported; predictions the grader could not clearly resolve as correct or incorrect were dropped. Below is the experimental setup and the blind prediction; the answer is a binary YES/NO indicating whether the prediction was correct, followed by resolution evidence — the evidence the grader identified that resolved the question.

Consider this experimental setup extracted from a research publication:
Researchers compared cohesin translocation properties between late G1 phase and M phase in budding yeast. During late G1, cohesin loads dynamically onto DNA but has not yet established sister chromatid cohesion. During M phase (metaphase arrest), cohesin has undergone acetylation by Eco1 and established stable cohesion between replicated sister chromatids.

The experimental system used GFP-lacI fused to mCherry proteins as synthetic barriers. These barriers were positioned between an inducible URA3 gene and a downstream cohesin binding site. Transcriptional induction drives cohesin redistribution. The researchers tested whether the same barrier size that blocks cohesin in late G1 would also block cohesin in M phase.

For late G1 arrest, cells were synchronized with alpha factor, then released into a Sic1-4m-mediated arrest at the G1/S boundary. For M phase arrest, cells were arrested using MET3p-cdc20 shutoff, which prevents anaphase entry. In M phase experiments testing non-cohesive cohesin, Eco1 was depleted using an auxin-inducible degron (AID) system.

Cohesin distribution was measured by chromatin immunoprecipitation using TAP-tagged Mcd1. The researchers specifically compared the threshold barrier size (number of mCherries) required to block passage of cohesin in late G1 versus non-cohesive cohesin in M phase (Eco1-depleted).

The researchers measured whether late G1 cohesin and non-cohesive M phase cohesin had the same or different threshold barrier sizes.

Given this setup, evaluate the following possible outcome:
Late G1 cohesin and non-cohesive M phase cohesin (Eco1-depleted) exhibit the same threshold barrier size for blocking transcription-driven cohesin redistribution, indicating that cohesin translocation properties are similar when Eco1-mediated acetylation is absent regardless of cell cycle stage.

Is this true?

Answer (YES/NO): NO